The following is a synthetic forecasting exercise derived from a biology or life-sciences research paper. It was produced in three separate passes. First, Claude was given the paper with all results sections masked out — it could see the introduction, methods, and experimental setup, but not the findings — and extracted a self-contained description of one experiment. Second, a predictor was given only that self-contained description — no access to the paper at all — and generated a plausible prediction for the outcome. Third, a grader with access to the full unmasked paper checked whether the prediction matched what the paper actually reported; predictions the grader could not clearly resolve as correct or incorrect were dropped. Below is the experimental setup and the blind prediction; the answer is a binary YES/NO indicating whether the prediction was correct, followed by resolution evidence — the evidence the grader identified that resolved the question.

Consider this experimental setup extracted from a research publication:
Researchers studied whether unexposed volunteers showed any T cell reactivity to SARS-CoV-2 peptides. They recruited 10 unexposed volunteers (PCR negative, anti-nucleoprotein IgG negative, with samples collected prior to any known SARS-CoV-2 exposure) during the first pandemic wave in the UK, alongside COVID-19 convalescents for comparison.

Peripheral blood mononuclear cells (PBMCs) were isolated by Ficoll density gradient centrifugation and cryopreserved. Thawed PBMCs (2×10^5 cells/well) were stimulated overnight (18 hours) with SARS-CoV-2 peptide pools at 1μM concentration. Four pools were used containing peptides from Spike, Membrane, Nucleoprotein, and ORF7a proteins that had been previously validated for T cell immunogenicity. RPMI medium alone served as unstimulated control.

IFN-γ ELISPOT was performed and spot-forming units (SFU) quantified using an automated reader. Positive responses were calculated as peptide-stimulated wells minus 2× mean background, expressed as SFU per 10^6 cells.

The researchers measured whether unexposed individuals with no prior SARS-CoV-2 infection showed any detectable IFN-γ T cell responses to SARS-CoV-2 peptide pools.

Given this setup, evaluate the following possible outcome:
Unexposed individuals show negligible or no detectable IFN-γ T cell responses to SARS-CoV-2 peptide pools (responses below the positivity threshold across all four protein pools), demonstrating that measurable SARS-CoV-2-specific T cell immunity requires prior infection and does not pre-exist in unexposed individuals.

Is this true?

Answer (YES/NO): NO